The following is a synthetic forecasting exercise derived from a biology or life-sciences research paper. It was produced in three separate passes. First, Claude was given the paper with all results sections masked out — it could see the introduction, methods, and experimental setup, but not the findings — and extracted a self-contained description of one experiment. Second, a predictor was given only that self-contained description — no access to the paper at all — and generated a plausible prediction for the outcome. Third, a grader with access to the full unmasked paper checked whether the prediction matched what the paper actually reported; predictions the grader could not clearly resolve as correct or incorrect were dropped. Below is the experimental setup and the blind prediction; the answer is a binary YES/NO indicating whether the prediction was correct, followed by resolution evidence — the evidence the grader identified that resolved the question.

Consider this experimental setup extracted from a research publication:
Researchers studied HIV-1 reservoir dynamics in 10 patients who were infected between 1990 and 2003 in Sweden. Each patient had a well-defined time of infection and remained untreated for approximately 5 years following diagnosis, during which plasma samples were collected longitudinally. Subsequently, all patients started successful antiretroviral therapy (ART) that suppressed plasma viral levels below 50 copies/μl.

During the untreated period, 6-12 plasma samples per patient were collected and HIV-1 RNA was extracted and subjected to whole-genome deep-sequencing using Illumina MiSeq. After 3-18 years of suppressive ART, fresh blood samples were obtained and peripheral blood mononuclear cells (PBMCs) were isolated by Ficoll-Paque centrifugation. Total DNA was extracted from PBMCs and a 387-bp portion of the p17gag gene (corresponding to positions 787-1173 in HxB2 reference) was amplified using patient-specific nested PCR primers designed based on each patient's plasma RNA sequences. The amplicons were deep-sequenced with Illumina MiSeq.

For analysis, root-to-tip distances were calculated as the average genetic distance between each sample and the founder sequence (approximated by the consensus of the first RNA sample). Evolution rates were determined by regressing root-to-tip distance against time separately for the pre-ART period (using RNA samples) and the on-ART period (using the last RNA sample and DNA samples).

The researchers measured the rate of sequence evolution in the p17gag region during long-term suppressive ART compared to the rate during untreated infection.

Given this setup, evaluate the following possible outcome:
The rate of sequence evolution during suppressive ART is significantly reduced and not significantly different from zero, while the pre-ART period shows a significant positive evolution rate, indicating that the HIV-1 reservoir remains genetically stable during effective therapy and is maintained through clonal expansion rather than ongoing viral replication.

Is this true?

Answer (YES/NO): YES